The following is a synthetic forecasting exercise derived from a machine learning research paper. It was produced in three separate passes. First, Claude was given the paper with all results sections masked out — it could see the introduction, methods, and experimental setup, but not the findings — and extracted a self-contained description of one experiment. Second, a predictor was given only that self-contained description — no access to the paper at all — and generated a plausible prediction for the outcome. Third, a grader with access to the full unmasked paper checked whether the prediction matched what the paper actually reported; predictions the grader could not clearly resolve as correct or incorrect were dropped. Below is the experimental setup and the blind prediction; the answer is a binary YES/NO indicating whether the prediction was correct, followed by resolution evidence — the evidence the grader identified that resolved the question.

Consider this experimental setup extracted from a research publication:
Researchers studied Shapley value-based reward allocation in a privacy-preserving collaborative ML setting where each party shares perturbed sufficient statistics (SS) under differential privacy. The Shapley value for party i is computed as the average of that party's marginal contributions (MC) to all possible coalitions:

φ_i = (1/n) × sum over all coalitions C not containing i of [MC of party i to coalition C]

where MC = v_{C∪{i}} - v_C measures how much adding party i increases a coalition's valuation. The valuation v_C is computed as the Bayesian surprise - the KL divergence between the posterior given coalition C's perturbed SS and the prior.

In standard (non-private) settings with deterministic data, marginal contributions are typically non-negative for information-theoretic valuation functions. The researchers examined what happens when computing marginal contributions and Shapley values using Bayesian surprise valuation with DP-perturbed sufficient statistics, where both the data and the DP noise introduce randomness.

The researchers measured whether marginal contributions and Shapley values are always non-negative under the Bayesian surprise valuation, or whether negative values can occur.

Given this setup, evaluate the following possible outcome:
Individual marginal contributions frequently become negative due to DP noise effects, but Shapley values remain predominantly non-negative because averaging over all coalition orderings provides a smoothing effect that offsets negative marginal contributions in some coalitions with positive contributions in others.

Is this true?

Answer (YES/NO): NO